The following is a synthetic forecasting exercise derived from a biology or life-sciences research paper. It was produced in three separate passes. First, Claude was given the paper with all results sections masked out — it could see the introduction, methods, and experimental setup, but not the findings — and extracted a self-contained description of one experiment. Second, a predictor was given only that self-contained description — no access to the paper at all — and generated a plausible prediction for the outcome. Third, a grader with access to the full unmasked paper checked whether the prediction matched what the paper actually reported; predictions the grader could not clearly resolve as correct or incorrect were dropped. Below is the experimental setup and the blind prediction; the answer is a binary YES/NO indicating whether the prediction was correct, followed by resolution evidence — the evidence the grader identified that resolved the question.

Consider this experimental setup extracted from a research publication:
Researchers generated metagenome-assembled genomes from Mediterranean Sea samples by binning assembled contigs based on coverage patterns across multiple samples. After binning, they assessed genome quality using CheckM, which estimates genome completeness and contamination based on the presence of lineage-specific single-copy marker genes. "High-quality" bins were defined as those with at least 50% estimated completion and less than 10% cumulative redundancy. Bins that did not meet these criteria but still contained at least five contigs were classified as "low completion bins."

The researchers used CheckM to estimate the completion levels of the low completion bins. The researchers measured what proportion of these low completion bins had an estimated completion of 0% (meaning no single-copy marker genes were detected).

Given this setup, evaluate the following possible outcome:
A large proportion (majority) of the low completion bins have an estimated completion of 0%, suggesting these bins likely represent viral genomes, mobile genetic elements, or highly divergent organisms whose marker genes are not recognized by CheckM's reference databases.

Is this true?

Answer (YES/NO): NO